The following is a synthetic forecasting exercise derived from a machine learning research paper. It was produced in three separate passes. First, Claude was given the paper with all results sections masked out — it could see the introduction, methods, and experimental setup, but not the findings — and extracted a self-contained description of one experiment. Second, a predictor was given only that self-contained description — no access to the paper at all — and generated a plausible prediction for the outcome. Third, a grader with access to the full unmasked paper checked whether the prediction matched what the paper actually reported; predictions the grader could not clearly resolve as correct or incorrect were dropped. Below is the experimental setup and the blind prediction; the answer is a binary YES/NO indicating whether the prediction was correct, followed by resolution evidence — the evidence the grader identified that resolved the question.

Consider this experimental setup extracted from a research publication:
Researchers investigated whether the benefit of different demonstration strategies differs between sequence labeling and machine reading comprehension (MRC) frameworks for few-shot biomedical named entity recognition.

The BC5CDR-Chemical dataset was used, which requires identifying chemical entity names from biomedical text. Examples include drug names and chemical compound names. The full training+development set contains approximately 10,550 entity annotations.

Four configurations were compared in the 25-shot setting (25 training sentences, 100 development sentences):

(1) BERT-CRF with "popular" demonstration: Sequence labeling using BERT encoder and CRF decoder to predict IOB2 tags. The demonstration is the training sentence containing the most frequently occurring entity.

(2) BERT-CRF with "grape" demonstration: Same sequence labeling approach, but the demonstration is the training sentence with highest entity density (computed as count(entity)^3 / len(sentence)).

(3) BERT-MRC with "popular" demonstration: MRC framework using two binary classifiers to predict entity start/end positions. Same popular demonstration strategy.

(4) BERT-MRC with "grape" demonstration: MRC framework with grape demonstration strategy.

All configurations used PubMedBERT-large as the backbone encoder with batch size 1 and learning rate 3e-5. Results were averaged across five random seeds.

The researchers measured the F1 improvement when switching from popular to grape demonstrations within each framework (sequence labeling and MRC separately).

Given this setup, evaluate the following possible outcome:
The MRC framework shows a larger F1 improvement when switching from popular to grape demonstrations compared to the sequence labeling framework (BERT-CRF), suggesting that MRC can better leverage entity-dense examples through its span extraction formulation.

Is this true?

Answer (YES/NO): NO